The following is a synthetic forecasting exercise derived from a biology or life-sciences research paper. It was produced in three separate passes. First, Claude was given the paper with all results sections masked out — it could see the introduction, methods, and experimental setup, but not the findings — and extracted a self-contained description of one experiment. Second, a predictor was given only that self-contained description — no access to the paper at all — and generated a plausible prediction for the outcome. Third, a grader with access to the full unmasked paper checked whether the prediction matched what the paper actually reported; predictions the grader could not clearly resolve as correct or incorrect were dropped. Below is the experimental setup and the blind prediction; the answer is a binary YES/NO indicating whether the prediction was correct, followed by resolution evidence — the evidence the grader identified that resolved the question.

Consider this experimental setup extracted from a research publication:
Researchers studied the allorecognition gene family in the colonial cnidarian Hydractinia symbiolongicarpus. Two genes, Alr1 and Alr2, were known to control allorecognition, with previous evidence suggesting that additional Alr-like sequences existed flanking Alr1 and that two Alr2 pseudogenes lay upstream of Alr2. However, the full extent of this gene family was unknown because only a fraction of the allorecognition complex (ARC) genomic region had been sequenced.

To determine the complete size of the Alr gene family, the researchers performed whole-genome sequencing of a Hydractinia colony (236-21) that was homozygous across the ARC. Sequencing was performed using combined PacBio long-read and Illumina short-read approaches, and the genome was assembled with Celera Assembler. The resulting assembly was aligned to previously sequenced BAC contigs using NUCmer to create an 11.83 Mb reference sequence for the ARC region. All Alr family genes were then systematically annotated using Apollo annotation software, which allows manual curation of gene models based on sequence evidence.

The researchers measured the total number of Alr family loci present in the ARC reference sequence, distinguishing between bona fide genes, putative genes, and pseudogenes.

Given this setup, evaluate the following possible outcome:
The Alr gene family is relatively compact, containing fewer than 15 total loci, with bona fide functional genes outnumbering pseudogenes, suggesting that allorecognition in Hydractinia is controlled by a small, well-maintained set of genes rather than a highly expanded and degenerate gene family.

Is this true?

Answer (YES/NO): NO